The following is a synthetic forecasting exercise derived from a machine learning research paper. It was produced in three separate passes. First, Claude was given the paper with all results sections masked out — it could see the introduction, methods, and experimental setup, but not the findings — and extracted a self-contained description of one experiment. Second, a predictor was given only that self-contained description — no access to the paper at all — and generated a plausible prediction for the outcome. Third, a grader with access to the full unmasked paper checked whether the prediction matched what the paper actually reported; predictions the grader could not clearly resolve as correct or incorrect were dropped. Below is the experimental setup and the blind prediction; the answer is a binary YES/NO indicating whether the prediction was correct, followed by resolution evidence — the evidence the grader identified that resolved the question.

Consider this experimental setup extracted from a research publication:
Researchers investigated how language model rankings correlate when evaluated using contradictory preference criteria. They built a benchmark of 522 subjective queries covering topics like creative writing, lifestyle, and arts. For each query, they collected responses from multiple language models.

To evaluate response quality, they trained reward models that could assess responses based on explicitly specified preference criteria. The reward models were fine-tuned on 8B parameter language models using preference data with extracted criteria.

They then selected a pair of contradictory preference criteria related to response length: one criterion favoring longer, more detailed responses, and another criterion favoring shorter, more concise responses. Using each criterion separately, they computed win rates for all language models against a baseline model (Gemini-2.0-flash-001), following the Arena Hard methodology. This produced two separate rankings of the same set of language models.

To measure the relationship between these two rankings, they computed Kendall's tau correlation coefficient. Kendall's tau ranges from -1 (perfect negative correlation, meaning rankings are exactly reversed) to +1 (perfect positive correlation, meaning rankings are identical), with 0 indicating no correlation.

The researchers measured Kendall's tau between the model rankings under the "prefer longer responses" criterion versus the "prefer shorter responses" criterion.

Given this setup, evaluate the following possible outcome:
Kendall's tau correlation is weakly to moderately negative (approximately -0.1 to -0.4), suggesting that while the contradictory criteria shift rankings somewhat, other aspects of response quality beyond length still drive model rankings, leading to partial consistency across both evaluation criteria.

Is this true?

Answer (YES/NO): NO